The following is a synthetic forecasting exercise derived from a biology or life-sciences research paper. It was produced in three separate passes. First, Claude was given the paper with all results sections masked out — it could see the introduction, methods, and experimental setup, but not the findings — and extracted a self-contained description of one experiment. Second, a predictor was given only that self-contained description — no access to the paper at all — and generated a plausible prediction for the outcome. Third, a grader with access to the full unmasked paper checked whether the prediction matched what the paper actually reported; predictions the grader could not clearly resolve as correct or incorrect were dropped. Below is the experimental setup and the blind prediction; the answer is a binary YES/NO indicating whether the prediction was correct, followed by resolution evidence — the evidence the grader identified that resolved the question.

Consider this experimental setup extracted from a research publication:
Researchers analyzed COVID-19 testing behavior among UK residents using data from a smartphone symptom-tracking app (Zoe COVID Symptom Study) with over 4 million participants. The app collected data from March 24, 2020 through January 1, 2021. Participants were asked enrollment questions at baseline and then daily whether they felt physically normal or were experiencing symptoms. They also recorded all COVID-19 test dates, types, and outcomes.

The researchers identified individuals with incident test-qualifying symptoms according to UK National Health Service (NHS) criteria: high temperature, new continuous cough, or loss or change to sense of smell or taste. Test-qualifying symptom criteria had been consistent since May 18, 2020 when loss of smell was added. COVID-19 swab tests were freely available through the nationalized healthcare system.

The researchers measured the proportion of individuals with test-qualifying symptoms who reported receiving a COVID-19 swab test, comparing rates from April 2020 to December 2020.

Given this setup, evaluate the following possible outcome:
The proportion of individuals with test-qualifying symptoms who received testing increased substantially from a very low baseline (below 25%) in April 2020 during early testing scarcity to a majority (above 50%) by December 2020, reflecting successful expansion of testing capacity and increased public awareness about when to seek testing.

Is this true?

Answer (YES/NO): YES